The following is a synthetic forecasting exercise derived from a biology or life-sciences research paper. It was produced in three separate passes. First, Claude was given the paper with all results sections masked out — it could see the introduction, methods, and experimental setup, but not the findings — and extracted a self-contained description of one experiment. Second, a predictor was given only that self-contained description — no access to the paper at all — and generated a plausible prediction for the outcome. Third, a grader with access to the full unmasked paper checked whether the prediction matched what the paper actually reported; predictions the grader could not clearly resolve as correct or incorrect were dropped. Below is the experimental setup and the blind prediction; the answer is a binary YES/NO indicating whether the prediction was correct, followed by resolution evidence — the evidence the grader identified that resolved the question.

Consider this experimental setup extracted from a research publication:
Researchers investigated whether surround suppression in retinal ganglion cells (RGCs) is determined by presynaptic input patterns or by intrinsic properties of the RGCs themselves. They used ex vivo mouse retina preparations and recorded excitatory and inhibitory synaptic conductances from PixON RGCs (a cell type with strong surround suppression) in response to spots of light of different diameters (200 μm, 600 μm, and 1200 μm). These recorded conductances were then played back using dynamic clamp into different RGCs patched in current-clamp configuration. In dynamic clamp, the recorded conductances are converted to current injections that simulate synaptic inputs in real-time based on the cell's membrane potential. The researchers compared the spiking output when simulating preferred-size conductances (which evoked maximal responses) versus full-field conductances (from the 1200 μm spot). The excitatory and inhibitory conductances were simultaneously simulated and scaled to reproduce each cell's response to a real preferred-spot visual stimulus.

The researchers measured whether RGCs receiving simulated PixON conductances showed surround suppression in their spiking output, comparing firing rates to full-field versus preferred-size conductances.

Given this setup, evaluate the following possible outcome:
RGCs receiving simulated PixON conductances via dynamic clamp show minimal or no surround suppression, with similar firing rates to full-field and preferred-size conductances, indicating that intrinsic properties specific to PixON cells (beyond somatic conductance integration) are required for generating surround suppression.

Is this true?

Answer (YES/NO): NO